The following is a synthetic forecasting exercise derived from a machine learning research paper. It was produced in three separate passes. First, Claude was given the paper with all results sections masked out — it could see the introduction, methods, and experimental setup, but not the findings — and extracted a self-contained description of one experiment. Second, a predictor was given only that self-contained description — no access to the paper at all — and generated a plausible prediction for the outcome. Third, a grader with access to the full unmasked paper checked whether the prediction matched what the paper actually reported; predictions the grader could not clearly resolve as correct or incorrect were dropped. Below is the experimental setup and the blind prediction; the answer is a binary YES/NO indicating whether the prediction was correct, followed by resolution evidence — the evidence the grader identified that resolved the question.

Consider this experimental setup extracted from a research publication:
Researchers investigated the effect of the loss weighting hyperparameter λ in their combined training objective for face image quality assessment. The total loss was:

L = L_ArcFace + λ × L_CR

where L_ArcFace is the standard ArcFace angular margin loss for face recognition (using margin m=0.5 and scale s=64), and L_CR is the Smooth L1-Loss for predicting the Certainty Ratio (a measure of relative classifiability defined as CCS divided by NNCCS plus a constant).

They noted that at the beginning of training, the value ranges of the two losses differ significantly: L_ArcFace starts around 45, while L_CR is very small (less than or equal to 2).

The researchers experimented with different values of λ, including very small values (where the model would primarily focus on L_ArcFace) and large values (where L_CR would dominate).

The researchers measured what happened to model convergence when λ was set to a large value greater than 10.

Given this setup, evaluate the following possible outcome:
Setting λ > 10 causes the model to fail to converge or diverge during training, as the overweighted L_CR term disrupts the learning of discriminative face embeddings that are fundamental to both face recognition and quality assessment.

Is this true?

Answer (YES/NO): YES